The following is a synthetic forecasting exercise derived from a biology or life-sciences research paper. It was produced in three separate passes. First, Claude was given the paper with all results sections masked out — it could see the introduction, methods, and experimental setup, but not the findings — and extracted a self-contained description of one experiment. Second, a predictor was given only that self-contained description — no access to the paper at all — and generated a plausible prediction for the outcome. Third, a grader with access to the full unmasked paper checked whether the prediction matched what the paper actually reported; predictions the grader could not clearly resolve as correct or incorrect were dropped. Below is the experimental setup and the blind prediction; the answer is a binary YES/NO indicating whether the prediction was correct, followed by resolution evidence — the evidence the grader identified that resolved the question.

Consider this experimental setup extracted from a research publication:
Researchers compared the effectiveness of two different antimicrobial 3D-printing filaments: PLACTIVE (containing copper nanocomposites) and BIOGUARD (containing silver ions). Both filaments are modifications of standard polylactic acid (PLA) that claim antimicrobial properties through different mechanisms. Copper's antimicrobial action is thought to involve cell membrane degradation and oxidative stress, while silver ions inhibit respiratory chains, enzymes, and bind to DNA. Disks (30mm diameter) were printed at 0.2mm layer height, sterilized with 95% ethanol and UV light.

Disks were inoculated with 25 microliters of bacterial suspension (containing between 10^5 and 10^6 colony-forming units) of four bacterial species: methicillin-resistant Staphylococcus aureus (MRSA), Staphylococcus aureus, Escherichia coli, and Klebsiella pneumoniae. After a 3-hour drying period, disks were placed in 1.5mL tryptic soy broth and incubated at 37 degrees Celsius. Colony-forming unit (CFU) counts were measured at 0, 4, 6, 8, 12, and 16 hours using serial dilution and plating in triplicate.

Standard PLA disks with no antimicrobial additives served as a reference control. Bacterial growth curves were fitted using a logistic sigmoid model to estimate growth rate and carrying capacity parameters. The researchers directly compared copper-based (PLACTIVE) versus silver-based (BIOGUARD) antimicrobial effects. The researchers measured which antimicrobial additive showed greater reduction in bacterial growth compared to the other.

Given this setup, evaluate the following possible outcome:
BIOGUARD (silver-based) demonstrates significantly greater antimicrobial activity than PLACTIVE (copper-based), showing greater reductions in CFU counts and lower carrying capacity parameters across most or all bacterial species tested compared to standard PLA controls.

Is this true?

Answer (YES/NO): NO